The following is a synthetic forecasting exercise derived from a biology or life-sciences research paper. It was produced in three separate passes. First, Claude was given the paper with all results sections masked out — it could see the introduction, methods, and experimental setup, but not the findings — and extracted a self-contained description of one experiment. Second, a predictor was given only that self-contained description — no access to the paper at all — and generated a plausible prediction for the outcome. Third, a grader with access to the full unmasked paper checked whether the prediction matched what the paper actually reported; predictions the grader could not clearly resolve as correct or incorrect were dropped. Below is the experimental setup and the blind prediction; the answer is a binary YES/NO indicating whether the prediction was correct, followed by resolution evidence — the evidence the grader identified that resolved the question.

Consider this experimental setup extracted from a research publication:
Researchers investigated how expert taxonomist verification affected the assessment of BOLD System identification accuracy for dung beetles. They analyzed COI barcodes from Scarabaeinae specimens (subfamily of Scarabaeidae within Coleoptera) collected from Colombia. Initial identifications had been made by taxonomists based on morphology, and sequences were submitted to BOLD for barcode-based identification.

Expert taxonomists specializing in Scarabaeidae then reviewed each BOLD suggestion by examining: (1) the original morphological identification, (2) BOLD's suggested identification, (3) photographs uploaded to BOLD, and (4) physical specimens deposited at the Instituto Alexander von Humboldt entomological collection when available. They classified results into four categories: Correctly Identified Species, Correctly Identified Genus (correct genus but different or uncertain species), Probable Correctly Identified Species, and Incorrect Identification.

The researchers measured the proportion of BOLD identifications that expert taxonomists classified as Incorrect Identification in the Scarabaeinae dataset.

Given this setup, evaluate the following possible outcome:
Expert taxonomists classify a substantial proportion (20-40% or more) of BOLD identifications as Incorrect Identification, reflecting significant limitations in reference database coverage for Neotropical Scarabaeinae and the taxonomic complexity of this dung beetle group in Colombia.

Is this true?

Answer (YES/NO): NO